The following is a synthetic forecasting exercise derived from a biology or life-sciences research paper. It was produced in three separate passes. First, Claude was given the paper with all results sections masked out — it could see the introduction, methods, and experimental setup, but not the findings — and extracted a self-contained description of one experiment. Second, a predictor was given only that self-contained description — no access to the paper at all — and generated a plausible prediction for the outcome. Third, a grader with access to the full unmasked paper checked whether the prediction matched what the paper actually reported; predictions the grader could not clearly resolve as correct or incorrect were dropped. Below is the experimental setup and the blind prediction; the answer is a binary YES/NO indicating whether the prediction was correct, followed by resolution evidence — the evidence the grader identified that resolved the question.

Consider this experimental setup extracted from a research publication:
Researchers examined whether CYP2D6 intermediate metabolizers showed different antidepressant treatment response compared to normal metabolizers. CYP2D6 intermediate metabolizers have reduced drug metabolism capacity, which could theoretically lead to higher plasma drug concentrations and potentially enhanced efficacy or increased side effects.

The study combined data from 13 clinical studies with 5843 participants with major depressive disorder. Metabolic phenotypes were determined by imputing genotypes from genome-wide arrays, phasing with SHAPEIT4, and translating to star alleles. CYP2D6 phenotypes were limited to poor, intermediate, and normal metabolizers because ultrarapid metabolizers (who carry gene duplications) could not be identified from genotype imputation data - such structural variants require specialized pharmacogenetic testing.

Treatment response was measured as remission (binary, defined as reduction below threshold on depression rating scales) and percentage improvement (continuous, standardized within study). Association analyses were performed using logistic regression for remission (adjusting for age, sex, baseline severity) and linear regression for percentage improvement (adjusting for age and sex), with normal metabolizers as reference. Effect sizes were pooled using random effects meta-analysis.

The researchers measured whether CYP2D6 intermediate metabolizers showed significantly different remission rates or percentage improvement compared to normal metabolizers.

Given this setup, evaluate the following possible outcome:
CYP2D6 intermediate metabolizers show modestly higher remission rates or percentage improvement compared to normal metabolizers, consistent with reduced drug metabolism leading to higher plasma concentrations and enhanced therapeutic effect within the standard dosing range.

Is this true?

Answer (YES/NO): NO